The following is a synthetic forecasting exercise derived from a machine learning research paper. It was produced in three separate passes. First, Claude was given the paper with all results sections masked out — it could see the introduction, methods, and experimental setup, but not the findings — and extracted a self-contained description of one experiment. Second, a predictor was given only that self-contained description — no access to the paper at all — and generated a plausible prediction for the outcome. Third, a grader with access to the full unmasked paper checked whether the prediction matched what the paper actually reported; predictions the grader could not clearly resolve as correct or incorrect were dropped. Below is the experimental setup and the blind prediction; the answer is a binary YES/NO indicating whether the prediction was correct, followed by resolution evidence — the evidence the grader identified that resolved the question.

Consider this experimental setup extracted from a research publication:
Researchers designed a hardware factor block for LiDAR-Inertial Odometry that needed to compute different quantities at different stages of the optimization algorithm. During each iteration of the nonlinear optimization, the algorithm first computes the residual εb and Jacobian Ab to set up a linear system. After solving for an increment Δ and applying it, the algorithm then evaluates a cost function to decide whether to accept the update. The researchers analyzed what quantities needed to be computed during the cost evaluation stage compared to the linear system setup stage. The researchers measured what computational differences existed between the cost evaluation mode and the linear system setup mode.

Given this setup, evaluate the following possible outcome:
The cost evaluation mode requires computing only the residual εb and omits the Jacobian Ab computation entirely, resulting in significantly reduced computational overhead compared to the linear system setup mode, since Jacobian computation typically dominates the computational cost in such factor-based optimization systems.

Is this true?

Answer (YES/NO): NO